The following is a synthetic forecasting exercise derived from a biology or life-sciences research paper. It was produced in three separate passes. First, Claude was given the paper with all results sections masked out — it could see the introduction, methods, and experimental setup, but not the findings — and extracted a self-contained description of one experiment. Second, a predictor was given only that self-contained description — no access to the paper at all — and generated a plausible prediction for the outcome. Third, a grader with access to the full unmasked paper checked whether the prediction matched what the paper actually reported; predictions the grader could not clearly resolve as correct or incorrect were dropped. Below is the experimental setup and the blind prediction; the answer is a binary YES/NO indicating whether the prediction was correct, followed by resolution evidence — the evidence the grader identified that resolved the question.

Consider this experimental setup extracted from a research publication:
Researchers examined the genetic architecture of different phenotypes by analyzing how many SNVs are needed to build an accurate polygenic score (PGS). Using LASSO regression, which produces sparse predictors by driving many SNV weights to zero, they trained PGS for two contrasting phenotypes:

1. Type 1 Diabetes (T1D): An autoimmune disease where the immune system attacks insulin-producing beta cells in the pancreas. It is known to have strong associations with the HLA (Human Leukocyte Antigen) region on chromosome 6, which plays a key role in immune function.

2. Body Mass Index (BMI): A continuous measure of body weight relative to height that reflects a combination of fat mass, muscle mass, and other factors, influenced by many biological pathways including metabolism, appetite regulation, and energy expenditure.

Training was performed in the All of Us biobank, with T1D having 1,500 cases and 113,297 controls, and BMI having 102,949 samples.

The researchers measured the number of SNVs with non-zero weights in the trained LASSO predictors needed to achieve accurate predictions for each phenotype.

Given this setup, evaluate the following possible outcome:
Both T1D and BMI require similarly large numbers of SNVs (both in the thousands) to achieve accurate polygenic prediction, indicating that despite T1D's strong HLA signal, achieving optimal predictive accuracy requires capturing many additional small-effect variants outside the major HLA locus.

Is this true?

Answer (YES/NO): NO